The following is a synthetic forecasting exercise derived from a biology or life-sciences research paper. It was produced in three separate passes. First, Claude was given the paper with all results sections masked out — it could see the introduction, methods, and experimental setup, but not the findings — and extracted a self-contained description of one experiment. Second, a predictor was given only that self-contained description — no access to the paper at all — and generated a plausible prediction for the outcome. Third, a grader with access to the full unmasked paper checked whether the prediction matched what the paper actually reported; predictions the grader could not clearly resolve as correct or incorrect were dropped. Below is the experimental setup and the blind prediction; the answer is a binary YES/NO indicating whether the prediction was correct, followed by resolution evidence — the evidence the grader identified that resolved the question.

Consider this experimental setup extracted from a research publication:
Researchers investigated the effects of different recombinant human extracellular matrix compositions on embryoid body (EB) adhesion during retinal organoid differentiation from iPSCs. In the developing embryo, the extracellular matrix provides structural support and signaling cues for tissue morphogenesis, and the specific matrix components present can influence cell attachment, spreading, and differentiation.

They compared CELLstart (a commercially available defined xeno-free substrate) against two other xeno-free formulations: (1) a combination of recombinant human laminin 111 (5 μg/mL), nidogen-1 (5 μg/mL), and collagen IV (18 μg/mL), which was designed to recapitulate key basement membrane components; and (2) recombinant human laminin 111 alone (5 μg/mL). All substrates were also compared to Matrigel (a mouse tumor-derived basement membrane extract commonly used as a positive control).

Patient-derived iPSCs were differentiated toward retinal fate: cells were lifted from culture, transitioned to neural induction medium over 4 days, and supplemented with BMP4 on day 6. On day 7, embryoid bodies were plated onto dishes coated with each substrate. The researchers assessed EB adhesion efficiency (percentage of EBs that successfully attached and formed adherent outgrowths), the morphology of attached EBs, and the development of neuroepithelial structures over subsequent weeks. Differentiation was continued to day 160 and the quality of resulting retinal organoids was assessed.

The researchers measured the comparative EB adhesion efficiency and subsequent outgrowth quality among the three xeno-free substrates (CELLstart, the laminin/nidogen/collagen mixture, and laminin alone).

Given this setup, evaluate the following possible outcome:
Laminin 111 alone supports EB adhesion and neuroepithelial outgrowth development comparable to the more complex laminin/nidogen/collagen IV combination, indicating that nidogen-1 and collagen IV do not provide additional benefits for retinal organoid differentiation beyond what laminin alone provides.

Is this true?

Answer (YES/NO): YES